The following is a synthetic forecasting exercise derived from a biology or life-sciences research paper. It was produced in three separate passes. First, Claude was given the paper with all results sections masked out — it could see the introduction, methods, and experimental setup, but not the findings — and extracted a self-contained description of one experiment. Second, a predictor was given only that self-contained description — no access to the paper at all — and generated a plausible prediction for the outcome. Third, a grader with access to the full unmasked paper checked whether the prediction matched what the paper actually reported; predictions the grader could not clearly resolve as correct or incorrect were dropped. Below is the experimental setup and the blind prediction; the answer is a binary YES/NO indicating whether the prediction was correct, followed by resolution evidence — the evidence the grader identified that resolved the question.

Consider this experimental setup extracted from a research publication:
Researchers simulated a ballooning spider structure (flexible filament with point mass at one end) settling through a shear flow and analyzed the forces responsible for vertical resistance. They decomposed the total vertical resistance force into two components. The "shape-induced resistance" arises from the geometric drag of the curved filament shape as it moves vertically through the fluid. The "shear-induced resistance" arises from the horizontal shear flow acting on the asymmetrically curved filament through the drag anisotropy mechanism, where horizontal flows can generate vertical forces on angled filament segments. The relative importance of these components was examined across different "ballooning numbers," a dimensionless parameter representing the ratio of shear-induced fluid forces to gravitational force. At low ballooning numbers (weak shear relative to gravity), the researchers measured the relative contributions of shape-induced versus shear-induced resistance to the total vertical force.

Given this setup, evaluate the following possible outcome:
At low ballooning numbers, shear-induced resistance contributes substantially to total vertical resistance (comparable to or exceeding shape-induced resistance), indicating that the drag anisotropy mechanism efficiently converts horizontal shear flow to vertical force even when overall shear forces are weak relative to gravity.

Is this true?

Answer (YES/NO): NO